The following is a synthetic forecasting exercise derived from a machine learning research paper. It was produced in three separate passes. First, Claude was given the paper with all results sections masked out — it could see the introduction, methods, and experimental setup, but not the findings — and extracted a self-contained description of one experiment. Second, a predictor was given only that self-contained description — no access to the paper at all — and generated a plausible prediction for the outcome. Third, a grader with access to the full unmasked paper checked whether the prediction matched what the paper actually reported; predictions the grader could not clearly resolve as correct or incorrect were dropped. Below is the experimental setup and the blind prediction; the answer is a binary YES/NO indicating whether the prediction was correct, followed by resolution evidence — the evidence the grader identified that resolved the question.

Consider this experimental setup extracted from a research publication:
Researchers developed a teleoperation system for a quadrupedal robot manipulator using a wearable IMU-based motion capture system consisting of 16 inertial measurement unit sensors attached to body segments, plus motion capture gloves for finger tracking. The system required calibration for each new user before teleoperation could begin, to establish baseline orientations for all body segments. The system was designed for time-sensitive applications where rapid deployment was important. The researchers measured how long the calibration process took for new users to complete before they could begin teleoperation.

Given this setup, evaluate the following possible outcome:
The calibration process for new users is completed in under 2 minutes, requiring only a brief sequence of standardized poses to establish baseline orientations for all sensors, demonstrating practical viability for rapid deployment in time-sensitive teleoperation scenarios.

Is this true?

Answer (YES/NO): YES